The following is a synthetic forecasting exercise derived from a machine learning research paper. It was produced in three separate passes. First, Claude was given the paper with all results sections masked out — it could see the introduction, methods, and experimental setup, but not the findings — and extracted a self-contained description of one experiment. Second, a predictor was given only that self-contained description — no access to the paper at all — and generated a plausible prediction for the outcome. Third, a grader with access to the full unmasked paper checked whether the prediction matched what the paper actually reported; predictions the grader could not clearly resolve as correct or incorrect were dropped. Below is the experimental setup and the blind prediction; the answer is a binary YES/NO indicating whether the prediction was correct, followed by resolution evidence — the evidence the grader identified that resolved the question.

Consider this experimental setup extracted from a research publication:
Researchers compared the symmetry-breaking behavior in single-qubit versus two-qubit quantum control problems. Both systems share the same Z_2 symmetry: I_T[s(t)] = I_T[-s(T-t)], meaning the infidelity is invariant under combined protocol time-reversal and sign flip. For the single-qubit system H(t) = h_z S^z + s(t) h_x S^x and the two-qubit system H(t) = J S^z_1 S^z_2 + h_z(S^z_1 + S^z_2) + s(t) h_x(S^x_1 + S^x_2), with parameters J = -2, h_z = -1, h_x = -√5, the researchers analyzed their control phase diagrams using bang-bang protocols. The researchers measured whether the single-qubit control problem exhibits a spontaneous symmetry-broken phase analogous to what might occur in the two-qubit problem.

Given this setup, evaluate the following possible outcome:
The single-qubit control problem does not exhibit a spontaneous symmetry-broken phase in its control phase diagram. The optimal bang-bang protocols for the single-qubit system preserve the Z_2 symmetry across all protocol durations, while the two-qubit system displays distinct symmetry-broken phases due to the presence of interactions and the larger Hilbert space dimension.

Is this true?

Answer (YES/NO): YES